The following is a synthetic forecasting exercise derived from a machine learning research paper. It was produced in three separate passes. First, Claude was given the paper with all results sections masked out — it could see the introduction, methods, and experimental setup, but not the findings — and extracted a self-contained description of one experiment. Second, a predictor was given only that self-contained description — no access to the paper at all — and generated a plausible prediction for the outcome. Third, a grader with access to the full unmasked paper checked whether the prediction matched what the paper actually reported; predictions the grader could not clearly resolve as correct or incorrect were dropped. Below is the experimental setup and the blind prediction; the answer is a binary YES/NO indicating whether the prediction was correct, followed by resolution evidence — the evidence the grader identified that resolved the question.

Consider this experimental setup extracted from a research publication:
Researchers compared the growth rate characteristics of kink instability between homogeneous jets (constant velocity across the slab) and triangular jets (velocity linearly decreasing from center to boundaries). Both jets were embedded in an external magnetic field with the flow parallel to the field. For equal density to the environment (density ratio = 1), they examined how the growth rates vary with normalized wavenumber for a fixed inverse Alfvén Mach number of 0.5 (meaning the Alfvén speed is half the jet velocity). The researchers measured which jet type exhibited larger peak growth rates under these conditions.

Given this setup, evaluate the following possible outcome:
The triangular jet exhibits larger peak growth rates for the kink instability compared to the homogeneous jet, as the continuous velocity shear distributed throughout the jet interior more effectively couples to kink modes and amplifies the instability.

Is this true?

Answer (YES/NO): NO